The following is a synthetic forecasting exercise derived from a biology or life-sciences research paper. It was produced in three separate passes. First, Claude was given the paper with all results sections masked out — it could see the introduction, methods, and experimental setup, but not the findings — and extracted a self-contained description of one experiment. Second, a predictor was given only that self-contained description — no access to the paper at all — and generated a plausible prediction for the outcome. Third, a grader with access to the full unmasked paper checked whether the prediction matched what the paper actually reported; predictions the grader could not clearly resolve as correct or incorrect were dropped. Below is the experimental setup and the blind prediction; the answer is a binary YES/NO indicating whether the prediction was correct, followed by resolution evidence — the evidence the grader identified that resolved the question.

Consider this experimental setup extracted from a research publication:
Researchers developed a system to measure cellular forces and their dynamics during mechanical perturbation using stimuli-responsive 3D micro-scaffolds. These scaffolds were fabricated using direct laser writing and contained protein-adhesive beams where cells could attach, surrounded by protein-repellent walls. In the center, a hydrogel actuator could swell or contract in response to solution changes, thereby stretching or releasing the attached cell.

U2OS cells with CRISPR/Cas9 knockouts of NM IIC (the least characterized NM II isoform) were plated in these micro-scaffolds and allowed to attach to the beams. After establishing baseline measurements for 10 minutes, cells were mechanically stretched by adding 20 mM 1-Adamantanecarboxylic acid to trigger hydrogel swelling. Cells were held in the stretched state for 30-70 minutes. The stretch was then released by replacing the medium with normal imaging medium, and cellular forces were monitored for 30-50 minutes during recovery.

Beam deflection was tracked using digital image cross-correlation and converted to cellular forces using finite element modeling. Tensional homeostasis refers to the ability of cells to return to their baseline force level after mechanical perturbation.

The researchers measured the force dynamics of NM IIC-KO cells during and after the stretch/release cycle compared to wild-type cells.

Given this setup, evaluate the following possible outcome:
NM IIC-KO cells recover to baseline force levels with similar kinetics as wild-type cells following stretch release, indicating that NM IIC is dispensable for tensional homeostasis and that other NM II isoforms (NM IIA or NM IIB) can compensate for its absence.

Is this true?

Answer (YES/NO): NO